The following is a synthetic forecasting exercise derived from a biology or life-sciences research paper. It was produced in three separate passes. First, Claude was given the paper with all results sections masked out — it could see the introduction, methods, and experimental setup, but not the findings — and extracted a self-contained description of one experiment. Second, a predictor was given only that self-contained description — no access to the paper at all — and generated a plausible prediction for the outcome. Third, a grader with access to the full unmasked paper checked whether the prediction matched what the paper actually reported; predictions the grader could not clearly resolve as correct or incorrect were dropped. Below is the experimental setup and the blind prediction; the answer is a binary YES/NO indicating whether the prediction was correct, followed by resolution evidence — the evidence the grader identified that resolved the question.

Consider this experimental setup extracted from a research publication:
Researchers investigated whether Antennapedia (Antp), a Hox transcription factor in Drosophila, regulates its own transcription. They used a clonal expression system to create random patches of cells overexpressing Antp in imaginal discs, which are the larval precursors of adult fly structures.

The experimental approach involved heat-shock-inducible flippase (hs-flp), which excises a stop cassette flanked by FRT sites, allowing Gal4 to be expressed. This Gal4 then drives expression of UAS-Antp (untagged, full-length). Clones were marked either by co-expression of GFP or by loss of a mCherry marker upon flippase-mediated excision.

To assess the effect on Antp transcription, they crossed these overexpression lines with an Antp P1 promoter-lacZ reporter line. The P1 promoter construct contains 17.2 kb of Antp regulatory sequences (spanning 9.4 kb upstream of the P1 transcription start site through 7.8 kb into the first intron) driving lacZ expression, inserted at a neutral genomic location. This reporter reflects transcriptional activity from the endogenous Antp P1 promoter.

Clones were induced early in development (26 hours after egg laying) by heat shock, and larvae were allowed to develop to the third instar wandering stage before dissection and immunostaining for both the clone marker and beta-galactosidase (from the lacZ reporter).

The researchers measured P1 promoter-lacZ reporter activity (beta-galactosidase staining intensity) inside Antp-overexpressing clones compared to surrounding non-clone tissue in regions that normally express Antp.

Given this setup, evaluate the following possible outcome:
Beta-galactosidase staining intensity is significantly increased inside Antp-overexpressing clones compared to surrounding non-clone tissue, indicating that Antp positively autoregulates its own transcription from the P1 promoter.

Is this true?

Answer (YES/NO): YES